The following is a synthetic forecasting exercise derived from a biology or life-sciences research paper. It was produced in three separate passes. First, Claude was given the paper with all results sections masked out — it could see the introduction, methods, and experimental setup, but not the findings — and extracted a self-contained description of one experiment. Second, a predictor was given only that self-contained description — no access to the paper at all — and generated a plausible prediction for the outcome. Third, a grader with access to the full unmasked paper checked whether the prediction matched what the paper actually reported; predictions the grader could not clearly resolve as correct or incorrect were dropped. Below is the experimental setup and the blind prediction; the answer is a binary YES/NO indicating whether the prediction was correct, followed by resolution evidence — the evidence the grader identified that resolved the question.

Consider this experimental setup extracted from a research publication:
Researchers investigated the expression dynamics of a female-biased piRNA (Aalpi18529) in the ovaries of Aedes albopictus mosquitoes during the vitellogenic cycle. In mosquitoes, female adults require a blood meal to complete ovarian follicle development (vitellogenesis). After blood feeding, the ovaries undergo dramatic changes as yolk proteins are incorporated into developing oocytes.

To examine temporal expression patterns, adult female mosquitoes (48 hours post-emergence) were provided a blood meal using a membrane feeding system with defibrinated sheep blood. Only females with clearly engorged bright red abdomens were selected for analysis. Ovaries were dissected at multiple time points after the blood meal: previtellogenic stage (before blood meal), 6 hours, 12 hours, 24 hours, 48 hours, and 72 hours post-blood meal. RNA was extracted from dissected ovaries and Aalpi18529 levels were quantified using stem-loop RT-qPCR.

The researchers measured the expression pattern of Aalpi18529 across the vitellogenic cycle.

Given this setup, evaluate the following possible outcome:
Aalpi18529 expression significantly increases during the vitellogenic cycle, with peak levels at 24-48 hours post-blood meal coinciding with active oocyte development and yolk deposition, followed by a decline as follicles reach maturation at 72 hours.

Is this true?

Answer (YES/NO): NO